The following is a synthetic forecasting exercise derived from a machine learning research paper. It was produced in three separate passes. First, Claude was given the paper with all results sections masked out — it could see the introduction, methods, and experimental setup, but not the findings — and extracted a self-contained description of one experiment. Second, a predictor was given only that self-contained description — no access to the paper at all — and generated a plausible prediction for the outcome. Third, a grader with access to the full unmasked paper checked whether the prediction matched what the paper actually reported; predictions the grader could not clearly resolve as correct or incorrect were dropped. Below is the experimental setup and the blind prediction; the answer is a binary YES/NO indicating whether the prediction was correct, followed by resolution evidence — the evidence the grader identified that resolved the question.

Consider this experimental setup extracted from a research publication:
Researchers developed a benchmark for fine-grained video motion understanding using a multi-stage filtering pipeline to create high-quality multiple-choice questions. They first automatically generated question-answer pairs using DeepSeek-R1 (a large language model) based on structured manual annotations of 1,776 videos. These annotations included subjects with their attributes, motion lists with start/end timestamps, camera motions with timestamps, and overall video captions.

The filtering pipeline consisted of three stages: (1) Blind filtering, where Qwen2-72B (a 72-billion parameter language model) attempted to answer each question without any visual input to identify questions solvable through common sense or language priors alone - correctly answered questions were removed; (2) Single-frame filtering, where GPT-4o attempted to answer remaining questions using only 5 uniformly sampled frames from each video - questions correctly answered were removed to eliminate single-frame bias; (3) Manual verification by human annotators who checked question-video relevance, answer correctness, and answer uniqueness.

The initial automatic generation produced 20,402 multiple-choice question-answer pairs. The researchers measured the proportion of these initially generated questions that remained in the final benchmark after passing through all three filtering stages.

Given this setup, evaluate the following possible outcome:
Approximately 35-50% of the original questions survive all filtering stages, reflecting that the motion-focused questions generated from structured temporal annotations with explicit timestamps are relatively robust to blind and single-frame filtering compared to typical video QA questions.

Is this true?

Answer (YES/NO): YES